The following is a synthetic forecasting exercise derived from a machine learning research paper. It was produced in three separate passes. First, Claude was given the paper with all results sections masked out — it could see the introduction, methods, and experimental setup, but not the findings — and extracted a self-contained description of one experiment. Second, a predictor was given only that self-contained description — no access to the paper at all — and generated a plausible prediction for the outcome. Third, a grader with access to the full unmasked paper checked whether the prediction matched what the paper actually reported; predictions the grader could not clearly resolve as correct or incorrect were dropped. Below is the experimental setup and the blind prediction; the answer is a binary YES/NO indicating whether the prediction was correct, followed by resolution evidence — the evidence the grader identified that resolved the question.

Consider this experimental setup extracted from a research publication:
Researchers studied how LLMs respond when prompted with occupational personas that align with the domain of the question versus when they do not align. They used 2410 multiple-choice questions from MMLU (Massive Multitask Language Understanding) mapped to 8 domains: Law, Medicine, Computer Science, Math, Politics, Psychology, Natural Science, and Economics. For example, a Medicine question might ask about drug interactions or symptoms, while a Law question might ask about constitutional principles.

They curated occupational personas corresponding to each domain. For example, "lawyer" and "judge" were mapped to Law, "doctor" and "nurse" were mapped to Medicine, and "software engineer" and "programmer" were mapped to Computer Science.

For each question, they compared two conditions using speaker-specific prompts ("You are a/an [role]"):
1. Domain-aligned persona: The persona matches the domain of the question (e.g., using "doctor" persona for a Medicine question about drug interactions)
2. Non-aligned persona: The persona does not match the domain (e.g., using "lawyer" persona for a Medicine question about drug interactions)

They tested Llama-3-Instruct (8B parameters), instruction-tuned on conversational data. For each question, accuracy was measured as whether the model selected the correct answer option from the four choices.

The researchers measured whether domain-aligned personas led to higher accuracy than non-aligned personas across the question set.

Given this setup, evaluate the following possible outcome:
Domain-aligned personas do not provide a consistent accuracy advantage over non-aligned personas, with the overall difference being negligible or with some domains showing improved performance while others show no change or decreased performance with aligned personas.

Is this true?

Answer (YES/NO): NO